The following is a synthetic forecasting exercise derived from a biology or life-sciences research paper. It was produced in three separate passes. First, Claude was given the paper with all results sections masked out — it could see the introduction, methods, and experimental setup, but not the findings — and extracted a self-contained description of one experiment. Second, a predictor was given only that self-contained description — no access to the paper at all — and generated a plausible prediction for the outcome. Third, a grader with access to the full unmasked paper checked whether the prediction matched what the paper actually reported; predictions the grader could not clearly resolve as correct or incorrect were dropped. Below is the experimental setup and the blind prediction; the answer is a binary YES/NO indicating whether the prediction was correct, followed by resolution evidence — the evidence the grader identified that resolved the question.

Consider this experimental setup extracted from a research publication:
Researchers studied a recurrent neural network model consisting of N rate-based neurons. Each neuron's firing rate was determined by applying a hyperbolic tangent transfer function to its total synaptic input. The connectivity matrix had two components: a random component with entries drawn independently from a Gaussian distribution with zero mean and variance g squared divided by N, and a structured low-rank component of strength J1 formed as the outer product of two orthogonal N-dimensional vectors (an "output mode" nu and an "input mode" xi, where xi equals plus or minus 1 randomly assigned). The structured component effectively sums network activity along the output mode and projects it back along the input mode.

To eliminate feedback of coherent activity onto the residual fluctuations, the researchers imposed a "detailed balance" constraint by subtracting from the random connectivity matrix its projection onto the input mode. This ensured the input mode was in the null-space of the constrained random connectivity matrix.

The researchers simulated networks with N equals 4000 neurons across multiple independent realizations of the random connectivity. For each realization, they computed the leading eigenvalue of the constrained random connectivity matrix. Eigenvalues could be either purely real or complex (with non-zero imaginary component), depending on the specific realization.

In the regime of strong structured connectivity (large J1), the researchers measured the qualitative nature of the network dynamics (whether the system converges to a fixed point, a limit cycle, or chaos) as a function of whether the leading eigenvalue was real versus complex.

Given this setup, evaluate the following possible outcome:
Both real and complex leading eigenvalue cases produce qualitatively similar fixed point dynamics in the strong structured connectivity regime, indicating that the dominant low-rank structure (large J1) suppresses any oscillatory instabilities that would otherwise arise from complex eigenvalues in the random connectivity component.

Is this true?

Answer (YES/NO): NO